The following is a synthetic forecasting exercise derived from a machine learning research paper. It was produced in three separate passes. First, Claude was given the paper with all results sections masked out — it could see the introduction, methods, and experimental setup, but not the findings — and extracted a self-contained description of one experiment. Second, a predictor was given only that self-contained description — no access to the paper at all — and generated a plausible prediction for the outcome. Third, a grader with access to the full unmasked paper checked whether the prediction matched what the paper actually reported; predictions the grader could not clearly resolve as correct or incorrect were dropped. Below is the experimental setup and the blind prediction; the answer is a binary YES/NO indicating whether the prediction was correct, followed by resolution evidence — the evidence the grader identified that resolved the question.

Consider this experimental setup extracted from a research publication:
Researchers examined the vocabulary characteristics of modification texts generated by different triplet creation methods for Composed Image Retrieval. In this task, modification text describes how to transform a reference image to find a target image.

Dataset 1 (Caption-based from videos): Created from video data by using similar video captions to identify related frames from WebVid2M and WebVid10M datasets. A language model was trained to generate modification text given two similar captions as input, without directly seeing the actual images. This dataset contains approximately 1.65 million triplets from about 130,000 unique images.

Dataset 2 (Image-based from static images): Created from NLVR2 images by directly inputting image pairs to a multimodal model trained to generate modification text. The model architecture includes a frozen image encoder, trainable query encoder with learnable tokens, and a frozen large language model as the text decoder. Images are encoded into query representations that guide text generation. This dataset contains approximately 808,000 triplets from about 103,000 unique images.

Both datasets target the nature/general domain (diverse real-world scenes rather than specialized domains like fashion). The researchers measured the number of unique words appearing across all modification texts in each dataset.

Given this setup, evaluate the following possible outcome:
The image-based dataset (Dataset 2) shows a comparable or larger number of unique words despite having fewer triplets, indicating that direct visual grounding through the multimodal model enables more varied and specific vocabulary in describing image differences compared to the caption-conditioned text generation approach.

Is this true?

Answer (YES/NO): YES